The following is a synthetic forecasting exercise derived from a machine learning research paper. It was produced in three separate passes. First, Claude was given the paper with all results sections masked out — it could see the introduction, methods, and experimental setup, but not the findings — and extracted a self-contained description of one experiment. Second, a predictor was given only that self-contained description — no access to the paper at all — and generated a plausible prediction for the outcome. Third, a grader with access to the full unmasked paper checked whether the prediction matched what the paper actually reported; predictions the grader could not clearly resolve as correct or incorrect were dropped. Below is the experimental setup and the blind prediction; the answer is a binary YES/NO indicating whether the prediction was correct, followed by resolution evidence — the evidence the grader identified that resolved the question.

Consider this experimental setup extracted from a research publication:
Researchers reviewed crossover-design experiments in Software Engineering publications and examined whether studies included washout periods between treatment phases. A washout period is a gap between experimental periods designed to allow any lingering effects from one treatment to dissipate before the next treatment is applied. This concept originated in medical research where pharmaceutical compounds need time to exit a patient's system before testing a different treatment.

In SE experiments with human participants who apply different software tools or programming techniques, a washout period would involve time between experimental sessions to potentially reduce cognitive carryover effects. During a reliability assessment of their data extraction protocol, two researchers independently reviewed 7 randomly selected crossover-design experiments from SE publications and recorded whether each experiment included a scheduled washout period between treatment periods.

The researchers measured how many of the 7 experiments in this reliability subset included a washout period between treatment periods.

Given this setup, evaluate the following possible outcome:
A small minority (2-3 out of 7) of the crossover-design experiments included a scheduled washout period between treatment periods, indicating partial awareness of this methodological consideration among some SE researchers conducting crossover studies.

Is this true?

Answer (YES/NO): NO